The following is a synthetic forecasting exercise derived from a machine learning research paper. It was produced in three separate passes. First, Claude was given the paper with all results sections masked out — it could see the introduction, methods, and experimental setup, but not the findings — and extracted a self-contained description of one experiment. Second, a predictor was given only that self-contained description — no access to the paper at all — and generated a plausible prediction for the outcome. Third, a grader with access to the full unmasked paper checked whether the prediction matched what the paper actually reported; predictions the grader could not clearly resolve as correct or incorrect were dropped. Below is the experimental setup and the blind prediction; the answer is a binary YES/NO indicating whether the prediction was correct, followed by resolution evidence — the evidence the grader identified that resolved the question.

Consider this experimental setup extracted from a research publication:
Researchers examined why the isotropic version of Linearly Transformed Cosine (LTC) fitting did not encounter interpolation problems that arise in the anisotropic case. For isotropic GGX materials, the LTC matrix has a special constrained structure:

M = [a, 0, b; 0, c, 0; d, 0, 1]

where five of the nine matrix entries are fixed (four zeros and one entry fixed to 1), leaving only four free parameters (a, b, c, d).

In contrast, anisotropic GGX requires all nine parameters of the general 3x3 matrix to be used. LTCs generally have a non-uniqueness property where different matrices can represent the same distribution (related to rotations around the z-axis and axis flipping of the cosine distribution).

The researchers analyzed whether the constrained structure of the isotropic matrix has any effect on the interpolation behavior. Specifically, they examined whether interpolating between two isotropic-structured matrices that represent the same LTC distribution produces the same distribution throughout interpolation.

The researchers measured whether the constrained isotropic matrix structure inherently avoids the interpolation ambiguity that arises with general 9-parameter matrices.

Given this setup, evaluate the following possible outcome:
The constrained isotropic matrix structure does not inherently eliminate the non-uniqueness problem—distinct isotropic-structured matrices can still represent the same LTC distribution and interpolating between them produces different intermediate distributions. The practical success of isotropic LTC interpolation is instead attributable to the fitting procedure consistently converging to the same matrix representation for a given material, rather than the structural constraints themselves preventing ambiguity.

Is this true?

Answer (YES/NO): NO